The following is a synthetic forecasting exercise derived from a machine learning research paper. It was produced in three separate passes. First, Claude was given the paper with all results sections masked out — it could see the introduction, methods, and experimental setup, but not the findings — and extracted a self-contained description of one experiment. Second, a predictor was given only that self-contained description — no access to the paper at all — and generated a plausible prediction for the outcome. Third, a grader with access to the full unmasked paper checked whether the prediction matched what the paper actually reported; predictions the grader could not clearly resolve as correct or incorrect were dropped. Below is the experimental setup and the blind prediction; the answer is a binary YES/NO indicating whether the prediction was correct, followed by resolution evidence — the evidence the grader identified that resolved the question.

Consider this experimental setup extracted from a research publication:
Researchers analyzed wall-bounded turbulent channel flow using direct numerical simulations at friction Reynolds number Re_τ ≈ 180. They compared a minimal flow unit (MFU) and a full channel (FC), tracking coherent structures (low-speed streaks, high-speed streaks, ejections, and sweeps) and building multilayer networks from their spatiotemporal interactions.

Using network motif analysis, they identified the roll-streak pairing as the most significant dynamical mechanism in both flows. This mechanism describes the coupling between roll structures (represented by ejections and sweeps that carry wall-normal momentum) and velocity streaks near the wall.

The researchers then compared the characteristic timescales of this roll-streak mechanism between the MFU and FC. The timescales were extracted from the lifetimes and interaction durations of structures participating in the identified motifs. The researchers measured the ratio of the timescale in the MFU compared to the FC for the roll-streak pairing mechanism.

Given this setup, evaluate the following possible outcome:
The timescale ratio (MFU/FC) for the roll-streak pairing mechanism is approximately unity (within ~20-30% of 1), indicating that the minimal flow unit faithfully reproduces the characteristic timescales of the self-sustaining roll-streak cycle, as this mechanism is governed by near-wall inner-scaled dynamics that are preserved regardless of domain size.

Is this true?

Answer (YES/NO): NO